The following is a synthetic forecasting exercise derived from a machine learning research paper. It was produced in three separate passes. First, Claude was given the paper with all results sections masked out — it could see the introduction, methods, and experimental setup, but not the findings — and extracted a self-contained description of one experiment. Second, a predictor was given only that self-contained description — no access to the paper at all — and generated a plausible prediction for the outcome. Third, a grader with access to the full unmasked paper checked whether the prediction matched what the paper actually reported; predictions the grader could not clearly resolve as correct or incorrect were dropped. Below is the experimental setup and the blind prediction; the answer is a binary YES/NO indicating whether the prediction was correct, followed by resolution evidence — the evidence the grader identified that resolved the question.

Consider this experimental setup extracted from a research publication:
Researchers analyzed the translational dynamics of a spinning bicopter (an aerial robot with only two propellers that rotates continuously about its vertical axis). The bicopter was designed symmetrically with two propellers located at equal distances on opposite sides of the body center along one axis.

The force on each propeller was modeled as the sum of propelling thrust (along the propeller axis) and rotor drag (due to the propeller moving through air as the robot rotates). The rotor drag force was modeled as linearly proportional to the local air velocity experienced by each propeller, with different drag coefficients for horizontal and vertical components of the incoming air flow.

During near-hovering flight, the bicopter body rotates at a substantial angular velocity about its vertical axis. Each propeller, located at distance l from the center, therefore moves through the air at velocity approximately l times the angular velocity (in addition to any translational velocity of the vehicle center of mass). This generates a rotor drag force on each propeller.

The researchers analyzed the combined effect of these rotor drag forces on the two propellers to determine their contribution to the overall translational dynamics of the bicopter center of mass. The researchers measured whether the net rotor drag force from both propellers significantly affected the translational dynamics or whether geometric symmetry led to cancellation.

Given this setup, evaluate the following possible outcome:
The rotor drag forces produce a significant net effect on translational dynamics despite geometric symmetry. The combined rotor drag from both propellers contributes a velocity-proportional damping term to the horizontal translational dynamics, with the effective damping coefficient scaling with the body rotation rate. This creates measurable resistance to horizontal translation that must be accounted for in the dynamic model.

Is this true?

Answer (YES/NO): NO